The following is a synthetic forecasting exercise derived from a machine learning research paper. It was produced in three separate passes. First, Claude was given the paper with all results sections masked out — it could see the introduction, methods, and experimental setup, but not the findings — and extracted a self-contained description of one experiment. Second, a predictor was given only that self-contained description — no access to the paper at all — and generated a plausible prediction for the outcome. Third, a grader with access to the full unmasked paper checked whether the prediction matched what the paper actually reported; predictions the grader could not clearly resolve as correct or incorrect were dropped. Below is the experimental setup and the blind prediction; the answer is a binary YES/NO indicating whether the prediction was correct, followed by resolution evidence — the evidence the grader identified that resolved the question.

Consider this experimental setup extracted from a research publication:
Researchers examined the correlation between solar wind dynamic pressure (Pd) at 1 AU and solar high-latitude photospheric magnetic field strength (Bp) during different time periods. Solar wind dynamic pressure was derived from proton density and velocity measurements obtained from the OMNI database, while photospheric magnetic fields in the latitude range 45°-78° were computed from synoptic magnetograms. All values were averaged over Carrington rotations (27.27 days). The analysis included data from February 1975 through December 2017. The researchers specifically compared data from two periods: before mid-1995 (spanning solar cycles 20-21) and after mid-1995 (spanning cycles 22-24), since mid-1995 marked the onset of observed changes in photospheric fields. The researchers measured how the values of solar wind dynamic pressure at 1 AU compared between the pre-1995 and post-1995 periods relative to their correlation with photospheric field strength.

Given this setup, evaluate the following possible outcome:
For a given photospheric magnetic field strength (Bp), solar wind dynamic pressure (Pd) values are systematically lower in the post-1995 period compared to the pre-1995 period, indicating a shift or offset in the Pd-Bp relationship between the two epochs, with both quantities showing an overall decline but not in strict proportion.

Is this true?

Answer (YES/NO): NO